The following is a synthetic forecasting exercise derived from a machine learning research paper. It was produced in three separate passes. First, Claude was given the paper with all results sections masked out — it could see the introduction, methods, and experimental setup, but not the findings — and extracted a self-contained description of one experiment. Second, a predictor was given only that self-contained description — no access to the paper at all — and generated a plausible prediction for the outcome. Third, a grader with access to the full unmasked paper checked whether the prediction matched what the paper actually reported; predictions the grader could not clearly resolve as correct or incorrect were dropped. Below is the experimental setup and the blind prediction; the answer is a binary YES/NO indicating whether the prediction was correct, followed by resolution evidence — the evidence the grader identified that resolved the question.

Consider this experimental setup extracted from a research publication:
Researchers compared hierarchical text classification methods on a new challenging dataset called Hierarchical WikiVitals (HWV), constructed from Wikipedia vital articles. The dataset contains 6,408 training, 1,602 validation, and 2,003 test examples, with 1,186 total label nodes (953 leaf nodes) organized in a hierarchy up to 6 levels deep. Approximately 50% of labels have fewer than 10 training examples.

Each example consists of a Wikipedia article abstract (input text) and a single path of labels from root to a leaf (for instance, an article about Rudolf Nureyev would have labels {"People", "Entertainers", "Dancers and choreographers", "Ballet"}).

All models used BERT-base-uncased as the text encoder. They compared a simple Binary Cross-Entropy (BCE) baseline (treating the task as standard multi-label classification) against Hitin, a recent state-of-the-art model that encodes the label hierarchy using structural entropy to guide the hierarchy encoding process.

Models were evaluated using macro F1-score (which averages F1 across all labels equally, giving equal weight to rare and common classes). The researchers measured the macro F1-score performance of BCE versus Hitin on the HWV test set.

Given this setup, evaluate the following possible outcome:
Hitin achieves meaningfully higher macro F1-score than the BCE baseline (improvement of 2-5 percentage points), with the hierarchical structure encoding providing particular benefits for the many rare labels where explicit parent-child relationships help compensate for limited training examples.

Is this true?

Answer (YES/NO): NO